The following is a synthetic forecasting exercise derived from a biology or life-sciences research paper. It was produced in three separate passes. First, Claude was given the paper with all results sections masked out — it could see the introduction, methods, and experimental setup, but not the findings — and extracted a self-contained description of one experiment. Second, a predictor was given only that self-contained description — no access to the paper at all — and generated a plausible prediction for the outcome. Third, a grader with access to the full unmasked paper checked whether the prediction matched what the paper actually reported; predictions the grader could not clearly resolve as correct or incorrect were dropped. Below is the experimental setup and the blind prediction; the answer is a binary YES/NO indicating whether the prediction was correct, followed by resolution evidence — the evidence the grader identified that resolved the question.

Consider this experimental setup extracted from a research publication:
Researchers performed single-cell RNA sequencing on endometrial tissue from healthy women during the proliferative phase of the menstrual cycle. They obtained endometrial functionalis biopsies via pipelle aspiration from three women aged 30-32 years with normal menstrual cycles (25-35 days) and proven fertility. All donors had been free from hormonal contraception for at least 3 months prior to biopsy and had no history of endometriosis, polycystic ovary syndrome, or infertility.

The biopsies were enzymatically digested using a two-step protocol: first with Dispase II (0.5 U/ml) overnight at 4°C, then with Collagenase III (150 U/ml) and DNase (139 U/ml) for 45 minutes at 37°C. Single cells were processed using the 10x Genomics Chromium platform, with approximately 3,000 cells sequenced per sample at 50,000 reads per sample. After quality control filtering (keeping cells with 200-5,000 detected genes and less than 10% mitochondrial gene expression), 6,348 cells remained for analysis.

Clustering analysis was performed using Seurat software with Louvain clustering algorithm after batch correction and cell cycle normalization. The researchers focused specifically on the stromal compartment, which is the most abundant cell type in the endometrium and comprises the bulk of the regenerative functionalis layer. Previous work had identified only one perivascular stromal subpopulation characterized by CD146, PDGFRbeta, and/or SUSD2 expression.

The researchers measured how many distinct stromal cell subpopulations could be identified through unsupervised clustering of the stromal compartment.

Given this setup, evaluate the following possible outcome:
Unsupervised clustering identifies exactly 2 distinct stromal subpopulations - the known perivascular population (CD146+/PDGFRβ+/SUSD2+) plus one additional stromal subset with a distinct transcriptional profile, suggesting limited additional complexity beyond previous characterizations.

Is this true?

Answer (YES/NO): NO